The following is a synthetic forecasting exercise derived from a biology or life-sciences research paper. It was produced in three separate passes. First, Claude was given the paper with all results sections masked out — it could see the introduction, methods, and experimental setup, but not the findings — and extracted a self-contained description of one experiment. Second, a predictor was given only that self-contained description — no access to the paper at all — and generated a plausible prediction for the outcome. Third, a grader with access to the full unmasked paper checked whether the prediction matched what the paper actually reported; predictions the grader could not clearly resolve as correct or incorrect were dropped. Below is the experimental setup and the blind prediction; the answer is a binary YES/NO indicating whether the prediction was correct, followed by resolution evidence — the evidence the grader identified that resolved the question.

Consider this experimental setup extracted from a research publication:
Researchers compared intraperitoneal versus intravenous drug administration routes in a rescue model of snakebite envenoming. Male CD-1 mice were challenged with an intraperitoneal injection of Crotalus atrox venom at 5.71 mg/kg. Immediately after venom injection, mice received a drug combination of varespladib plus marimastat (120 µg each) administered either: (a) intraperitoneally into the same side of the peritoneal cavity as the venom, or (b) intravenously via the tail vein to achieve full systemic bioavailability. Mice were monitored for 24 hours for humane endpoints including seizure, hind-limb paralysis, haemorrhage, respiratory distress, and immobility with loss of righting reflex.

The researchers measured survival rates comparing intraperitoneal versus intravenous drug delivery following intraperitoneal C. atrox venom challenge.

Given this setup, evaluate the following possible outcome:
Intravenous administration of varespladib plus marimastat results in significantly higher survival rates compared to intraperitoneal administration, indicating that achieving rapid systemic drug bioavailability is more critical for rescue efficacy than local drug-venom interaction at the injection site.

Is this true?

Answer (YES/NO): YES